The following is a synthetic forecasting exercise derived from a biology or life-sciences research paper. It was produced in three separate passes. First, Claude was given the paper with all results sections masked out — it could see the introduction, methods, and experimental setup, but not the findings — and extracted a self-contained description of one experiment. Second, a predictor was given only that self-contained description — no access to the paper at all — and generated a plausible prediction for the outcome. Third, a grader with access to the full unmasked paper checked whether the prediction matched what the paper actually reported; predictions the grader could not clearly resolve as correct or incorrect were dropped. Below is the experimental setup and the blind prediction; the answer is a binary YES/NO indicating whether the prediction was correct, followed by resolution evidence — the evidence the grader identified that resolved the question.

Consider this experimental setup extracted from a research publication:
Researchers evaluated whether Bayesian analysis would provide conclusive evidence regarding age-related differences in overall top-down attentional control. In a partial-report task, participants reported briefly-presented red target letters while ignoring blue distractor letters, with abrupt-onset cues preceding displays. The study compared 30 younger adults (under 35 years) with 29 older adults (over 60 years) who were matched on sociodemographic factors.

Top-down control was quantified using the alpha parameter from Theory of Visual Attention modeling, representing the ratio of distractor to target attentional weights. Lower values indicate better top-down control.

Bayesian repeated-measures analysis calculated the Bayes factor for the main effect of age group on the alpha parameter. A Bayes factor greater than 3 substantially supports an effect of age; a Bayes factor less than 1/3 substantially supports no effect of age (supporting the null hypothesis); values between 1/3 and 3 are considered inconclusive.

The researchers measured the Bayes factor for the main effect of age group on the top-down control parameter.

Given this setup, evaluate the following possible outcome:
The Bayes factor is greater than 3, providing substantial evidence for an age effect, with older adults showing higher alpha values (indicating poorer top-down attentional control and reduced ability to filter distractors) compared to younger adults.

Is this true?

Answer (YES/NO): NO